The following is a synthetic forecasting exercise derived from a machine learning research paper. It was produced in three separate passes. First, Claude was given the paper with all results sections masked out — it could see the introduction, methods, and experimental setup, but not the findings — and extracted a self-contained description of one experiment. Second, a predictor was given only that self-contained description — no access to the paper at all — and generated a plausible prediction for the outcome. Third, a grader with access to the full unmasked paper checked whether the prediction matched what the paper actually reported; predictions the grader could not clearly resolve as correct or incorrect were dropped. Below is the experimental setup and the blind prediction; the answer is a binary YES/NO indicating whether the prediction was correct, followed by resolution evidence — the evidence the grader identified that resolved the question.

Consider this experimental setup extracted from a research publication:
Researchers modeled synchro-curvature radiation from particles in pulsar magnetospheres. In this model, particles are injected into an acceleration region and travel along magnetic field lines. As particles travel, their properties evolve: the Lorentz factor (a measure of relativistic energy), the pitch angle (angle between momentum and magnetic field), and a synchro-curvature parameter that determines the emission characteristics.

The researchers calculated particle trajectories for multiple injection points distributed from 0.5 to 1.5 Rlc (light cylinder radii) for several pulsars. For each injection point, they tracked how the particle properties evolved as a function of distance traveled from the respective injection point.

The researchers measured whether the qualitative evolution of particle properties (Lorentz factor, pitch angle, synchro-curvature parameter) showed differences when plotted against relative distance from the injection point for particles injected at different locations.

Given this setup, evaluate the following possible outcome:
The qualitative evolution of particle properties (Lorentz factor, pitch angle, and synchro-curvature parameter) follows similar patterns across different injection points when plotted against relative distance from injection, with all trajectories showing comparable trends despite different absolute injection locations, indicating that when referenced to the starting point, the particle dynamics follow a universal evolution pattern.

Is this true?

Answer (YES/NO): YES